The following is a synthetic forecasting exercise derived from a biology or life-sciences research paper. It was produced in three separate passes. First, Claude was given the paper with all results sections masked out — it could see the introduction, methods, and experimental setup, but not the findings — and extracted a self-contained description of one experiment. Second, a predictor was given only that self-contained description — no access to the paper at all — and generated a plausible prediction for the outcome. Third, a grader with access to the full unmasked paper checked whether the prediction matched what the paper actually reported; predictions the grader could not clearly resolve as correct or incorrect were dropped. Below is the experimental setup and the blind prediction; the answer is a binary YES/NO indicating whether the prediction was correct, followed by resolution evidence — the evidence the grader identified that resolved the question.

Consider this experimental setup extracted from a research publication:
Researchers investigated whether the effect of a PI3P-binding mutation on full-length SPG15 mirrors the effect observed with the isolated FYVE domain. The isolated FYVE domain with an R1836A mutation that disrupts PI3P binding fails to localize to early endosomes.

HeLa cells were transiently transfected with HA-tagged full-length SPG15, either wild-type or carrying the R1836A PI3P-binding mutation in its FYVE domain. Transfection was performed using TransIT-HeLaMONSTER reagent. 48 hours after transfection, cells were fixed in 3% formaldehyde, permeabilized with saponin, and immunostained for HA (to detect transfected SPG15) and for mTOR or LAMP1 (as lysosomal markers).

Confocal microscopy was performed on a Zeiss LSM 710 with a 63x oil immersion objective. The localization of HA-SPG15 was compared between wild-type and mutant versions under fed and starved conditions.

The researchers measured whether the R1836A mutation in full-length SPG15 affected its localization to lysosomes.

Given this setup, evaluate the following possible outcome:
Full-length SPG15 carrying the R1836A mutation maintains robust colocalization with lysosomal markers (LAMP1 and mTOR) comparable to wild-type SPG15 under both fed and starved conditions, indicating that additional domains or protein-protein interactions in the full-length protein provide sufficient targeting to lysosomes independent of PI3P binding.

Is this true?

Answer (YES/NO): NO